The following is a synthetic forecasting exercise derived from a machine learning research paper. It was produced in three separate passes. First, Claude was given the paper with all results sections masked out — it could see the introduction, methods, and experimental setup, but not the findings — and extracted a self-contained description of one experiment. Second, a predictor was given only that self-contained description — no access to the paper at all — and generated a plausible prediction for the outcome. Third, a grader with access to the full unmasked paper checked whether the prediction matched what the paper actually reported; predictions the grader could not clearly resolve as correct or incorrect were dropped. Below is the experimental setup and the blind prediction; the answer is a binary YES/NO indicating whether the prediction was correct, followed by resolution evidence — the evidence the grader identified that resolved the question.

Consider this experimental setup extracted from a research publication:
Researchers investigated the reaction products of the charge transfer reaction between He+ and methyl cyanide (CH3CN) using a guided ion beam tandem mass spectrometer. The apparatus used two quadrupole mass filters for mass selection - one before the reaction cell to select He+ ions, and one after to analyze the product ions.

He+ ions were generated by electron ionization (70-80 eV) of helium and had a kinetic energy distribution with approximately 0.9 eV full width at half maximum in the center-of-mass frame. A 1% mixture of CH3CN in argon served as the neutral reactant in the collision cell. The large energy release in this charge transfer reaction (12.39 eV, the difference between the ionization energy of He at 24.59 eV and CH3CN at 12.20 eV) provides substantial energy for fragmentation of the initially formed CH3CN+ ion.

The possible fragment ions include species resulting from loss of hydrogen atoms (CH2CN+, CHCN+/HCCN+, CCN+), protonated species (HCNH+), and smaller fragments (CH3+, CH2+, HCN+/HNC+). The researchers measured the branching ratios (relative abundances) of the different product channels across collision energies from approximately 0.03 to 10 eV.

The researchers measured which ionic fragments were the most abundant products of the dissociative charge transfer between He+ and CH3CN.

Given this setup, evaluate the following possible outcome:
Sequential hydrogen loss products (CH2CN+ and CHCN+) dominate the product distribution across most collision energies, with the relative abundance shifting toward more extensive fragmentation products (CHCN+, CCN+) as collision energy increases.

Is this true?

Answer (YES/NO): NO